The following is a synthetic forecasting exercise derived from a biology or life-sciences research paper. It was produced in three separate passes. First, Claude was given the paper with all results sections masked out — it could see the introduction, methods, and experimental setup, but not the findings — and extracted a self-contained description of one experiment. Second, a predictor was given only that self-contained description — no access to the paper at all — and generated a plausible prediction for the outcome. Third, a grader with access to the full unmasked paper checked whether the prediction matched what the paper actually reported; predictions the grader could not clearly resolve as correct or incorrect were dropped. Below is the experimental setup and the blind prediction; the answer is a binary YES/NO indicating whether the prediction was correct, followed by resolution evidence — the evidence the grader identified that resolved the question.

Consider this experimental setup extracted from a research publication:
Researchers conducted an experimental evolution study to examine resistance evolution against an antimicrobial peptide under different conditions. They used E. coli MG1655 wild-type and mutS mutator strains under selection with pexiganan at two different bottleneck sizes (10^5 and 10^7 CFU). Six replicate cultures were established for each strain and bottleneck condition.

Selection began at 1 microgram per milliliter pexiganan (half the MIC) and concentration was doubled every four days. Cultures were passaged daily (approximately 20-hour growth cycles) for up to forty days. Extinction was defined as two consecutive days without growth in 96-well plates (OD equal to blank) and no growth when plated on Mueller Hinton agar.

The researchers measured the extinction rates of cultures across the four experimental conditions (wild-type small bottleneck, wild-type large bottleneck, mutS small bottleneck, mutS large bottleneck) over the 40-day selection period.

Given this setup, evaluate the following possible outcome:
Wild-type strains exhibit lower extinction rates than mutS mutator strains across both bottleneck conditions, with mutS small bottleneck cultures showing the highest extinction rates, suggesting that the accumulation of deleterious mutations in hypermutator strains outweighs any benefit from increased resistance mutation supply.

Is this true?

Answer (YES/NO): NO